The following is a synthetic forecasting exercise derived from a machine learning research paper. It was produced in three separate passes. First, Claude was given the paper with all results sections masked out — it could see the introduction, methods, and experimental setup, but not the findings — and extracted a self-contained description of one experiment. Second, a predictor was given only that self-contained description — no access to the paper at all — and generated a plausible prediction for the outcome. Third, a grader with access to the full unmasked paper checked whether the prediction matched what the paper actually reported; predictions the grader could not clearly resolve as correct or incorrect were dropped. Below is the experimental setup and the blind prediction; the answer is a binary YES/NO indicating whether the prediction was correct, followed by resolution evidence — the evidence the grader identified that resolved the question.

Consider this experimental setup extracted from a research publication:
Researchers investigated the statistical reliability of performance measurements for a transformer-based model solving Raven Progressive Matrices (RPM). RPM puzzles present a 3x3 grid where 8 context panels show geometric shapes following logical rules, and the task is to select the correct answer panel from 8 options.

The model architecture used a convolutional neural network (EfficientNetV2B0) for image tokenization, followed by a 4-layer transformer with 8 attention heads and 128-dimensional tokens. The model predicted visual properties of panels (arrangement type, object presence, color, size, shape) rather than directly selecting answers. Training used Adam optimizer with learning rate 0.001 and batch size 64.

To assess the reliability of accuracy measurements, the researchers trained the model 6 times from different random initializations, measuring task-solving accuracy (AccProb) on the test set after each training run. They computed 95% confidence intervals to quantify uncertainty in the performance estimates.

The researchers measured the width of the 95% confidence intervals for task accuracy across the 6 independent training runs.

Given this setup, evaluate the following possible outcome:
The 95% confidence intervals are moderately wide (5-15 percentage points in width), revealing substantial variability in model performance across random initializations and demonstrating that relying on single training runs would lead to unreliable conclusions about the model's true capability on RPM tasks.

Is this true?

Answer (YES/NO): NO